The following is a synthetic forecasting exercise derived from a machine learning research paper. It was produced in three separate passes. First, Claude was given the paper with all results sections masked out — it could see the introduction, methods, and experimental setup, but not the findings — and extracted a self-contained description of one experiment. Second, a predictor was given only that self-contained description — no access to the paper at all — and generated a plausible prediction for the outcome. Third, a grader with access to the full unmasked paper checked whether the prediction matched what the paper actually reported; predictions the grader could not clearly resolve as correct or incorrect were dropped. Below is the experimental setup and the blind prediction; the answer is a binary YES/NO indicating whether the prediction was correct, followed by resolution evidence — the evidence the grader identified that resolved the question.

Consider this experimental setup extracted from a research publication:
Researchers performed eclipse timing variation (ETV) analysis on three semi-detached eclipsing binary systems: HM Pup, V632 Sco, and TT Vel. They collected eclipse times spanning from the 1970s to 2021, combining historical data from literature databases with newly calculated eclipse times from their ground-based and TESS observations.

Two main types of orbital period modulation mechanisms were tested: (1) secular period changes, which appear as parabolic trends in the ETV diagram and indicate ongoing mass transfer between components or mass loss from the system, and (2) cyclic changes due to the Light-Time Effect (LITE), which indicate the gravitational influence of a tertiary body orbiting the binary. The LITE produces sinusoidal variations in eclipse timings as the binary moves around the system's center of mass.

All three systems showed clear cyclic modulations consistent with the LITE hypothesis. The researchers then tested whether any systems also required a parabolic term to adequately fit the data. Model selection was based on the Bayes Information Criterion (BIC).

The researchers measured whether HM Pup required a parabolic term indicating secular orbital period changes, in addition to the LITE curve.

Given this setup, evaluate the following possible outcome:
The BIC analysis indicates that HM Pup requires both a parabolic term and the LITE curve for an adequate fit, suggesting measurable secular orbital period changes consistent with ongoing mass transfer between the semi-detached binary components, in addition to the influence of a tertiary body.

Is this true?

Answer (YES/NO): NO